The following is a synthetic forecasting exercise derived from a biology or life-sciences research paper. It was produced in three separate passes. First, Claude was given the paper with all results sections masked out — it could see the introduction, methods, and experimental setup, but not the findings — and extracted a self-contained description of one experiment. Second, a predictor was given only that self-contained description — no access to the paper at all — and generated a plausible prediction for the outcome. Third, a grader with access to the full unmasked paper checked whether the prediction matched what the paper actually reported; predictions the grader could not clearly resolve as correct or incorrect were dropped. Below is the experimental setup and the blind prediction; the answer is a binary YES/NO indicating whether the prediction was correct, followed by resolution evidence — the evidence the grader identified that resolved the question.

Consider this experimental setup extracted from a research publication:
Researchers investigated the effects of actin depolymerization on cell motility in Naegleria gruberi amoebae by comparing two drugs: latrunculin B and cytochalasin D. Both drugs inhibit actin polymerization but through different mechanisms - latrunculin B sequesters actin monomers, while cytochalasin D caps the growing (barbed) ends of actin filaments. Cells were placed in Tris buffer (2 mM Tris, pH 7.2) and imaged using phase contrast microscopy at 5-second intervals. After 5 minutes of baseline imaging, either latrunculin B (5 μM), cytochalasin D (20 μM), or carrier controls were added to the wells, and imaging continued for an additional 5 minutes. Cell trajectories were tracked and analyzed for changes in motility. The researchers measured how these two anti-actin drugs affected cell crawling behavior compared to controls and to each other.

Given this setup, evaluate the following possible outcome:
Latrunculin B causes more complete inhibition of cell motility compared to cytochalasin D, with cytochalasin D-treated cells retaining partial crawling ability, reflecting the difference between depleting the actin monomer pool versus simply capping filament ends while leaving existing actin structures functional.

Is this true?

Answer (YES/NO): NO